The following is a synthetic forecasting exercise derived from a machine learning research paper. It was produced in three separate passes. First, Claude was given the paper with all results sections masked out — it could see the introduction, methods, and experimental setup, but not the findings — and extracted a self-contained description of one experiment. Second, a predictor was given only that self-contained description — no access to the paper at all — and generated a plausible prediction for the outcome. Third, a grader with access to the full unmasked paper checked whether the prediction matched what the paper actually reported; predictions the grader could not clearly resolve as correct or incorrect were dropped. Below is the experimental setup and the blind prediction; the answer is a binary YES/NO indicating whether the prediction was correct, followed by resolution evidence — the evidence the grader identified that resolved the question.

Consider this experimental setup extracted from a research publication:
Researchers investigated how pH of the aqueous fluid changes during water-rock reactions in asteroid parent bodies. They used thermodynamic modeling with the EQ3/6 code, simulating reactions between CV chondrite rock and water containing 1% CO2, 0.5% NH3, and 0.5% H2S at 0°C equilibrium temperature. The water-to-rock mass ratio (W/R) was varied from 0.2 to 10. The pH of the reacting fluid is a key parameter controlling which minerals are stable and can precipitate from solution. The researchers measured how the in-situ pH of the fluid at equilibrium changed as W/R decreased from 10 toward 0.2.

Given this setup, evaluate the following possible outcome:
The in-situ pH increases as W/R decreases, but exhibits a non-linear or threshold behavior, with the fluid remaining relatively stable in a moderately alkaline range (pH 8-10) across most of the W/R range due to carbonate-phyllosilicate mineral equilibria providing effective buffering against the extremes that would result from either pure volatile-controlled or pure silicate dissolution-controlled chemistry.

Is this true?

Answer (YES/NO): NO